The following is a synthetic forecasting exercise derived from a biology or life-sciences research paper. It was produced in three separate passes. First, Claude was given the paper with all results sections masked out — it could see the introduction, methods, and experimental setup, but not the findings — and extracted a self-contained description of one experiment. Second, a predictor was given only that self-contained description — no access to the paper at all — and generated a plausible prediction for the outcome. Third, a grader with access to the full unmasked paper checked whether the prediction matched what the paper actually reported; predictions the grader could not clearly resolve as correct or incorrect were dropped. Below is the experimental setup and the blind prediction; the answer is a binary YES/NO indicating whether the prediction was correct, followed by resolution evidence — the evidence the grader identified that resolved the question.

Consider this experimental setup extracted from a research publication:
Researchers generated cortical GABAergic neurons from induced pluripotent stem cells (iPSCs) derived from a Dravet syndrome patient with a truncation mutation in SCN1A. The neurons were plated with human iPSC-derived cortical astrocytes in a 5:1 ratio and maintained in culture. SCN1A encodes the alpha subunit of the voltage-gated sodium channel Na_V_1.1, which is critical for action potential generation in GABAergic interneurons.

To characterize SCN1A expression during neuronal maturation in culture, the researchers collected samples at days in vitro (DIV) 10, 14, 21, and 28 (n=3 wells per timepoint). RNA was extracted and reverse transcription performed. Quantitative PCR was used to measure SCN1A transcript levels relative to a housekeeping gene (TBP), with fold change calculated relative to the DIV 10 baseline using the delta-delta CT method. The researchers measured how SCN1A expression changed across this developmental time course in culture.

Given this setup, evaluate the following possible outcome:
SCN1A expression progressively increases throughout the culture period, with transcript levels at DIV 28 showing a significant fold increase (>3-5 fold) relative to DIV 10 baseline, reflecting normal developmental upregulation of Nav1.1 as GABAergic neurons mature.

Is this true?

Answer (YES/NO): NO